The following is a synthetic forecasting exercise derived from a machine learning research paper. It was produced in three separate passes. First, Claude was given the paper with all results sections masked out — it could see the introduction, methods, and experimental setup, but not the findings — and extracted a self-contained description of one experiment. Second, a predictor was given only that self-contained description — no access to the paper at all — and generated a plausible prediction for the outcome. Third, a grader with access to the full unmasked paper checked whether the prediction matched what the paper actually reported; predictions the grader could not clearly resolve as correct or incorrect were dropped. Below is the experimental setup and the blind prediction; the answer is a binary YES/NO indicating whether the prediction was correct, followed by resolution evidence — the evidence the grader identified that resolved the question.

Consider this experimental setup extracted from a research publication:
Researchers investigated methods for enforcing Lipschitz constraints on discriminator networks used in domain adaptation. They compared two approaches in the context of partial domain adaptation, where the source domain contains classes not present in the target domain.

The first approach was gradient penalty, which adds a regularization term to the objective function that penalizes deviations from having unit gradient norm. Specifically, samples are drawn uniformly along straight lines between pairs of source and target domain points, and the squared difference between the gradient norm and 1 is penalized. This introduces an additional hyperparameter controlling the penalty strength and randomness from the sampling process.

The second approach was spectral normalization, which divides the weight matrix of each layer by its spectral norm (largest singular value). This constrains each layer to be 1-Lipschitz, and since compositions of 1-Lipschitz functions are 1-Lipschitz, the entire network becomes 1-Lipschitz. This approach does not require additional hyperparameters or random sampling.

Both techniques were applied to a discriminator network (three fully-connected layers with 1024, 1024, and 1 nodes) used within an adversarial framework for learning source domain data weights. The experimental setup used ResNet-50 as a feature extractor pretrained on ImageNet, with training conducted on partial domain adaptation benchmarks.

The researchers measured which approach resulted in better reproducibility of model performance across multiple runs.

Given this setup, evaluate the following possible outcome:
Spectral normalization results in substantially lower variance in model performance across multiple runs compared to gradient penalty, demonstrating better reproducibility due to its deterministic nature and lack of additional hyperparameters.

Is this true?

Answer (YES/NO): YES